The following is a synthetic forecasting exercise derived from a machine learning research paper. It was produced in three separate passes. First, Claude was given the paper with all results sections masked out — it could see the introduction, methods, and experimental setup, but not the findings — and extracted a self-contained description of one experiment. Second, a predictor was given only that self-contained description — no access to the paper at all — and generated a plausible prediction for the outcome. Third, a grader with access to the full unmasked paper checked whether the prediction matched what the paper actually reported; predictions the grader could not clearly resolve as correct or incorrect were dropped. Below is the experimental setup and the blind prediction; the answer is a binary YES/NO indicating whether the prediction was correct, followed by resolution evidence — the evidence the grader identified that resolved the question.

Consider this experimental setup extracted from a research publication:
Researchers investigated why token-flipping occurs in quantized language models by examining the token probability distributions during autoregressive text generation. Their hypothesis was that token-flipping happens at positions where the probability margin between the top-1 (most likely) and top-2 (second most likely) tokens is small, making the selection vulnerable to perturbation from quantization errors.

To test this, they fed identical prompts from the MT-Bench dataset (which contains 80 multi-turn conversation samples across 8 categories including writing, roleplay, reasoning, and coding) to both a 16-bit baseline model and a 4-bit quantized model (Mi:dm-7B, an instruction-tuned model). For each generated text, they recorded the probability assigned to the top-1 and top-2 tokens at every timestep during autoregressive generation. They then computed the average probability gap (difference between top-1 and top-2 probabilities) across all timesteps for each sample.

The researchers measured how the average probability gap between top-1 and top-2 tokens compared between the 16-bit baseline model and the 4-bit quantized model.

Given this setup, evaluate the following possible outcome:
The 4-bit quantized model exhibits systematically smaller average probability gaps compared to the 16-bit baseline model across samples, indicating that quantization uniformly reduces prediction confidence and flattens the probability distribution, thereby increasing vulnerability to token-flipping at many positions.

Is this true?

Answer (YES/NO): NO